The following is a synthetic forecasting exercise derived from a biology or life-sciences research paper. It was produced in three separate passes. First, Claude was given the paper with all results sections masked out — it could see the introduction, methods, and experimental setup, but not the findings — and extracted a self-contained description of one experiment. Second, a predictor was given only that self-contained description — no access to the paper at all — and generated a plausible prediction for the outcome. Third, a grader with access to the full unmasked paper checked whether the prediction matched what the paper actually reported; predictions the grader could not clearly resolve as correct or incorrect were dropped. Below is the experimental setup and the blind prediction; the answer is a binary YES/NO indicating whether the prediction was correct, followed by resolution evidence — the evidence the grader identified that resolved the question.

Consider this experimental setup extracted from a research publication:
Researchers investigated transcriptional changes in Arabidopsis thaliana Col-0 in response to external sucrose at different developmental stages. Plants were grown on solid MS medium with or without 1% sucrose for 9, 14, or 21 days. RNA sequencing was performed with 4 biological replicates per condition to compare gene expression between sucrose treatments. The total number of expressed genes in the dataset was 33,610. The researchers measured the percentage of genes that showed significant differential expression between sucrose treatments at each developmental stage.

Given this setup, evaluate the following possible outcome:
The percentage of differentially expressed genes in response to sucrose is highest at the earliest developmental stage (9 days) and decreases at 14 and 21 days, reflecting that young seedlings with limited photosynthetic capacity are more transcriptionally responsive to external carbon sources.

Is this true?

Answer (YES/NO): NO